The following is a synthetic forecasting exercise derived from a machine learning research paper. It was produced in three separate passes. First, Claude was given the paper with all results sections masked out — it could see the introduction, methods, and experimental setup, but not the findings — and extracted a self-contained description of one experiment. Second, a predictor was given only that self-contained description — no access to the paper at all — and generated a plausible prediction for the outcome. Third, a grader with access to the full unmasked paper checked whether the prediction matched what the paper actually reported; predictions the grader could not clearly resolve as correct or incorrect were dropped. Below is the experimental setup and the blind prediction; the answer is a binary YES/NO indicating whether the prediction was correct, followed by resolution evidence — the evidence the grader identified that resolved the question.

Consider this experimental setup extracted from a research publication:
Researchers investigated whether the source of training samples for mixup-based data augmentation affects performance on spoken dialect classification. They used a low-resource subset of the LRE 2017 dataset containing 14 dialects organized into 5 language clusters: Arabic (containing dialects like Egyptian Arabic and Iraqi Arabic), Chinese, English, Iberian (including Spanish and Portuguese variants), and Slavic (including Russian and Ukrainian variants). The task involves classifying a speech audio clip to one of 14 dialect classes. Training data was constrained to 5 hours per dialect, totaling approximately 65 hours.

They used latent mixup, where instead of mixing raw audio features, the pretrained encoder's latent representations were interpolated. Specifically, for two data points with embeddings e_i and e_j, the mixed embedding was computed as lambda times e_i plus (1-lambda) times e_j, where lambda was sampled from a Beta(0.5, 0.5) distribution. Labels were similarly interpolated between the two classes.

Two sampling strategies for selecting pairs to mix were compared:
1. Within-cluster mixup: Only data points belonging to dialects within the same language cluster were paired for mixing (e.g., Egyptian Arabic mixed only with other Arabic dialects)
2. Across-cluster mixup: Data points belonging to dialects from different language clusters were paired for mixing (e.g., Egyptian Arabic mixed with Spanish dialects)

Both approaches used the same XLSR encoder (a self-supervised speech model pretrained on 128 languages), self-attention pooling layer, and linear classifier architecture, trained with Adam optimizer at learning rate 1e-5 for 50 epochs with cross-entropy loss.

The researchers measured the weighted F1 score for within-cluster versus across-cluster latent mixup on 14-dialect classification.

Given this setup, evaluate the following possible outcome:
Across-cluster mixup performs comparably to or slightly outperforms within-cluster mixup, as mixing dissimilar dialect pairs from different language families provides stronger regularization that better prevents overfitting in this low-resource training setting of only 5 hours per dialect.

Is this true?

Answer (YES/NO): YES